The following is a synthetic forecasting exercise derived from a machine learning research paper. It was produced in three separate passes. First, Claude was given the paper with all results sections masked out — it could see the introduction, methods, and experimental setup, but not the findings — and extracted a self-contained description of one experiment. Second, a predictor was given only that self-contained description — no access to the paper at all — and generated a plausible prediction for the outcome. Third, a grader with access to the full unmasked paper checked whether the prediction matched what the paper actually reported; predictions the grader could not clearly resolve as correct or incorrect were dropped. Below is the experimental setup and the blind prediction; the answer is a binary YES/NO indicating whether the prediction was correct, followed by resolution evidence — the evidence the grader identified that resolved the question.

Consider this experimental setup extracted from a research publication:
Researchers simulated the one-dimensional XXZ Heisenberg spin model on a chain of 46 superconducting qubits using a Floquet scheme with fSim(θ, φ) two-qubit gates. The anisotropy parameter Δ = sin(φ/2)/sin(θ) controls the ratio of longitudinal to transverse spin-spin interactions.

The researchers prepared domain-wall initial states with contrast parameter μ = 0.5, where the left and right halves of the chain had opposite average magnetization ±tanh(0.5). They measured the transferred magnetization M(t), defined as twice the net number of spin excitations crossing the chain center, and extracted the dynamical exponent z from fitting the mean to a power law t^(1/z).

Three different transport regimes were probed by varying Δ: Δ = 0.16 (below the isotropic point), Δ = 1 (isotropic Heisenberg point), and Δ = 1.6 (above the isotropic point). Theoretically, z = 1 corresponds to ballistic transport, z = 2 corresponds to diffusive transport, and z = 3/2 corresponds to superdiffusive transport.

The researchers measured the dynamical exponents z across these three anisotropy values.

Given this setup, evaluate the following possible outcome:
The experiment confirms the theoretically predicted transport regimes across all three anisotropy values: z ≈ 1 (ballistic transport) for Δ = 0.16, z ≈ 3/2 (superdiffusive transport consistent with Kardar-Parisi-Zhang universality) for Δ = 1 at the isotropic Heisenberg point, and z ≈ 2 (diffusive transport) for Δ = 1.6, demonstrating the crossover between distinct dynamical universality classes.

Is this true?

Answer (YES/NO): YES